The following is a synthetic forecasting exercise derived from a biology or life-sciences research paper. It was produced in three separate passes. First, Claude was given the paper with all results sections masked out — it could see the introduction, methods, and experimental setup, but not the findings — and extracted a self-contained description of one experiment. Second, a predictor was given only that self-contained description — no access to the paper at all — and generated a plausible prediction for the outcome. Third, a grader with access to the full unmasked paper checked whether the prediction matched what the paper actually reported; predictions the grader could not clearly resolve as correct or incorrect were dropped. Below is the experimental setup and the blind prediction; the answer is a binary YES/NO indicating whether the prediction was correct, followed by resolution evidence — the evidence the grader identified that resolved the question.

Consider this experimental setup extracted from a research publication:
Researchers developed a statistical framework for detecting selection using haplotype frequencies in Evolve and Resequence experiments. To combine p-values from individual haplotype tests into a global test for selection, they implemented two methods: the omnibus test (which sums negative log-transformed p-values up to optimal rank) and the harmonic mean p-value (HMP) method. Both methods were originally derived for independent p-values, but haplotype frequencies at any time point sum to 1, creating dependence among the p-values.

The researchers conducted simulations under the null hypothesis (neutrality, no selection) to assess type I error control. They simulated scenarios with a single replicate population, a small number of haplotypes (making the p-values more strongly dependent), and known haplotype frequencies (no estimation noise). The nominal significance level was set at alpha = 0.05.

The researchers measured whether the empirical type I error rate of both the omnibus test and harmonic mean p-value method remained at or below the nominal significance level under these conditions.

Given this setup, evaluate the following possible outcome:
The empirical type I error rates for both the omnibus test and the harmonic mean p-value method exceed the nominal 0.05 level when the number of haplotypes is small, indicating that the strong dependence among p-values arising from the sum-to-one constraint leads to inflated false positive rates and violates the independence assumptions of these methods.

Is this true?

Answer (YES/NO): YES